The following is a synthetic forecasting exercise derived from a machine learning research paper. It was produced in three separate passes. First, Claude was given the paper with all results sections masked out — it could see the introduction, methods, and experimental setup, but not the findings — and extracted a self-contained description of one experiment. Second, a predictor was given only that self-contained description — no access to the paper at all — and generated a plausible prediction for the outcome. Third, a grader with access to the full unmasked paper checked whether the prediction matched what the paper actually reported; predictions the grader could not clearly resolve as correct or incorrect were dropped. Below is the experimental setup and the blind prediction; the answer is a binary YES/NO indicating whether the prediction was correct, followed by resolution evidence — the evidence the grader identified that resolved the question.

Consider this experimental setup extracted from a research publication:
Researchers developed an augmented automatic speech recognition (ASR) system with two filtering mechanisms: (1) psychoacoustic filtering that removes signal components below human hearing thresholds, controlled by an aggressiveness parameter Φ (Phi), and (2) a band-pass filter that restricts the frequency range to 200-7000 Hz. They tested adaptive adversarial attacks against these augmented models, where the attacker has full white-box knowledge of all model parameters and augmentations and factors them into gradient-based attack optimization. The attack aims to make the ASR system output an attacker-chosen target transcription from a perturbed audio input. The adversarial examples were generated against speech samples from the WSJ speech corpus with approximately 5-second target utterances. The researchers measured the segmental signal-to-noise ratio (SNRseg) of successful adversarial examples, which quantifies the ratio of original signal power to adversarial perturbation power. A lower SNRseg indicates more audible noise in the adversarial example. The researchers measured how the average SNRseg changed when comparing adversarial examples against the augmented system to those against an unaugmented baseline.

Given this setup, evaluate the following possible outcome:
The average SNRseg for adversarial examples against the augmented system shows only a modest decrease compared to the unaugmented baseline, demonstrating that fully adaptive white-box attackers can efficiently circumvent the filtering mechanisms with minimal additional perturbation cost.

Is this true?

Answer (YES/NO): NO